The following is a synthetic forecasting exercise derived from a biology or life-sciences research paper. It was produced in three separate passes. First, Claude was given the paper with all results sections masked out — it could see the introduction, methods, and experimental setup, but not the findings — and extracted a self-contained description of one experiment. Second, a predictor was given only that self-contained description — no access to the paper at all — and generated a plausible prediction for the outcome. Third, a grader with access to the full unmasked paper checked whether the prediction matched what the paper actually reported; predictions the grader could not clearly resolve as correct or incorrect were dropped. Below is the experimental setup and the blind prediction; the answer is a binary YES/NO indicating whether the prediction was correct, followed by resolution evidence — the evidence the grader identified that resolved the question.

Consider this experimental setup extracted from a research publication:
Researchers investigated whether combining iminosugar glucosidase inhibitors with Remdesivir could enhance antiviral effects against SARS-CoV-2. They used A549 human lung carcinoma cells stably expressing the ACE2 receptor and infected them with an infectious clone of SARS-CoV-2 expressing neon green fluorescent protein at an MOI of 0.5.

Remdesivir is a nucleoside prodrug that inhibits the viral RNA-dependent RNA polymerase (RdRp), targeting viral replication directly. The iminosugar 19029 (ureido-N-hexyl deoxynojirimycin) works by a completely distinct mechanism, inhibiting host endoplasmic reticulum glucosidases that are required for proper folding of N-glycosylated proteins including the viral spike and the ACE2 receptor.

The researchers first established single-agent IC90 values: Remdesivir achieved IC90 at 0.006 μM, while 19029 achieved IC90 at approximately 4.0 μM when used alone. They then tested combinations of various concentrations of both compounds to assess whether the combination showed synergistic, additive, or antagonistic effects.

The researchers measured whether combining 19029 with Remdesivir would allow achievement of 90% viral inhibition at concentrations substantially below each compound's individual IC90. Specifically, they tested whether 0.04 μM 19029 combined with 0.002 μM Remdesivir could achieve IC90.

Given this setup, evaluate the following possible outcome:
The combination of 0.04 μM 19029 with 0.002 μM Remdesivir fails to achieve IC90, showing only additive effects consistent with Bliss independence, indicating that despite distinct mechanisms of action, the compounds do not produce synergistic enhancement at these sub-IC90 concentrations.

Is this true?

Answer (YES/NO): NO